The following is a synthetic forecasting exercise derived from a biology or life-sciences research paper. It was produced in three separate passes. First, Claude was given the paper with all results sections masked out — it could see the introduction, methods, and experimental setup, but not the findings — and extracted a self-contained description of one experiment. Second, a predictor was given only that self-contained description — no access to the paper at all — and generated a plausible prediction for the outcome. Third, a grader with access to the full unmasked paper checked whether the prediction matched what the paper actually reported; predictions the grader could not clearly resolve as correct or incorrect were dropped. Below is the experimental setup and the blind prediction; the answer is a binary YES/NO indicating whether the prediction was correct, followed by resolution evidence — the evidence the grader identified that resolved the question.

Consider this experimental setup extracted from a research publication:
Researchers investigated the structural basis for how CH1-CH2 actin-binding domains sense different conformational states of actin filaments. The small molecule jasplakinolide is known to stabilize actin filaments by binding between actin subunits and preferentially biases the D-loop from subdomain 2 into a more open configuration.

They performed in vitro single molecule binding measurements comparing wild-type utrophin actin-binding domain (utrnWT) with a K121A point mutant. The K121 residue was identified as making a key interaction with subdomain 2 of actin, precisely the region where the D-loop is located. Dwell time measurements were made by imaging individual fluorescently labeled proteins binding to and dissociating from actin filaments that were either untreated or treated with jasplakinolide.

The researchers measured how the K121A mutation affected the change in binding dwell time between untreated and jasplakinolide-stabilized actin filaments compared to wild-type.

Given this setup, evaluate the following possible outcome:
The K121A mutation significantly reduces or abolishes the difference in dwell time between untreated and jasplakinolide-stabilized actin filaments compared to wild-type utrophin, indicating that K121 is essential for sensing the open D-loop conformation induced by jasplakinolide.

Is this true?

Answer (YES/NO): NO